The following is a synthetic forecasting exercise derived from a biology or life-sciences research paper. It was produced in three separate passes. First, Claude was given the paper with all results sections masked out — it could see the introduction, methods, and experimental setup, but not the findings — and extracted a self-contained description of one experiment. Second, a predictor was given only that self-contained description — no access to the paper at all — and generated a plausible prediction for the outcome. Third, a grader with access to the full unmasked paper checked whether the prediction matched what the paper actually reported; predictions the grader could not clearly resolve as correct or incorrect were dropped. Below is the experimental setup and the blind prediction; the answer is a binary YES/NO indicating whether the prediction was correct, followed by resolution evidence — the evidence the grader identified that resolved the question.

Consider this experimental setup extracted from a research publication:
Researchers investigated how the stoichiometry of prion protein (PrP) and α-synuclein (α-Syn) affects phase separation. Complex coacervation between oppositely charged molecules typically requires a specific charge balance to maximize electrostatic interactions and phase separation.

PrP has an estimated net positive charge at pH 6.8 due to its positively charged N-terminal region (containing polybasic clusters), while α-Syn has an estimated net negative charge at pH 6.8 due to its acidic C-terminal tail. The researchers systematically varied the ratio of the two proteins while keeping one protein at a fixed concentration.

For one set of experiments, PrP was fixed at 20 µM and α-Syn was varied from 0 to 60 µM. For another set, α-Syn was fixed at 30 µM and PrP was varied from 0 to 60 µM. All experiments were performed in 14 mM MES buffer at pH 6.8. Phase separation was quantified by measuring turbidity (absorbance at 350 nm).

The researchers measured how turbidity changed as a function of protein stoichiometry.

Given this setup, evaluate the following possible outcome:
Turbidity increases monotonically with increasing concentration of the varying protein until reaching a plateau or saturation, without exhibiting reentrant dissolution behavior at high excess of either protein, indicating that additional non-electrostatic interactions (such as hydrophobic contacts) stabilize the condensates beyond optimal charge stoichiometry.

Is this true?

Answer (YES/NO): NO